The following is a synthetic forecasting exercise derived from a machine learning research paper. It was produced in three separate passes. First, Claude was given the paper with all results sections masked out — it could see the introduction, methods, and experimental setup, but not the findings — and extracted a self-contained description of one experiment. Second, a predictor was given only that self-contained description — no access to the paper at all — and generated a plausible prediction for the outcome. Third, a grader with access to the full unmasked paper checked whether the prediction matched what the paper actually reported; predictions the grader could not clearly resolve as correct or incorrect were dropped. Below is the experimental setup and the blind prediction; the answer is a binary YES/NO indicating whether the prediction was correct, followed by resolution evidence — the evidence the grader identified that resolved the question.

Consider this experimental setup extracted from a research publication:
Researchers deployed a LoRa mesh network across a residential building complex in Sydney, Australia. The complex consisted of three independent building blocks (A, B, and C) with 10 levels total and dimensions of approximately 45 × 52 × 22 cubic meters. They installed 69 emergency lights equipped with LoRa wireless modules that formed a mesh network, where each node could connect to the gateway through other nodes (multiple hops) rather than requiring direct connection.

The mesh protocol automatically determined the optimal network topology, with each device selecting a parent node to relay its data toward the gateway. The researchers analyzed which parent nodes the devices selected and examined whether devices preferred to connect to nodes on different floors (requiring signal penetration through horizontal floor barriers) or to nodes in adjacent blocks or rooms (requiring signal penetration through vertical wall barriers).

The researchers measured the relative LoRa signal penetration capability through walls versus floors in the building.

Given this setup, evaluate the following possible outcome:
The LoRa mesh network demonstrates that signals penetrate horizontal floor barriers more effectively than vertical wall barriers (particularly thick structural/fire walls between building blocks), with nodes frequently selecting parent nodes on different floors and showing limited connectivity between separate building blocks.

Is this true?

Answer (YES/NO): NO